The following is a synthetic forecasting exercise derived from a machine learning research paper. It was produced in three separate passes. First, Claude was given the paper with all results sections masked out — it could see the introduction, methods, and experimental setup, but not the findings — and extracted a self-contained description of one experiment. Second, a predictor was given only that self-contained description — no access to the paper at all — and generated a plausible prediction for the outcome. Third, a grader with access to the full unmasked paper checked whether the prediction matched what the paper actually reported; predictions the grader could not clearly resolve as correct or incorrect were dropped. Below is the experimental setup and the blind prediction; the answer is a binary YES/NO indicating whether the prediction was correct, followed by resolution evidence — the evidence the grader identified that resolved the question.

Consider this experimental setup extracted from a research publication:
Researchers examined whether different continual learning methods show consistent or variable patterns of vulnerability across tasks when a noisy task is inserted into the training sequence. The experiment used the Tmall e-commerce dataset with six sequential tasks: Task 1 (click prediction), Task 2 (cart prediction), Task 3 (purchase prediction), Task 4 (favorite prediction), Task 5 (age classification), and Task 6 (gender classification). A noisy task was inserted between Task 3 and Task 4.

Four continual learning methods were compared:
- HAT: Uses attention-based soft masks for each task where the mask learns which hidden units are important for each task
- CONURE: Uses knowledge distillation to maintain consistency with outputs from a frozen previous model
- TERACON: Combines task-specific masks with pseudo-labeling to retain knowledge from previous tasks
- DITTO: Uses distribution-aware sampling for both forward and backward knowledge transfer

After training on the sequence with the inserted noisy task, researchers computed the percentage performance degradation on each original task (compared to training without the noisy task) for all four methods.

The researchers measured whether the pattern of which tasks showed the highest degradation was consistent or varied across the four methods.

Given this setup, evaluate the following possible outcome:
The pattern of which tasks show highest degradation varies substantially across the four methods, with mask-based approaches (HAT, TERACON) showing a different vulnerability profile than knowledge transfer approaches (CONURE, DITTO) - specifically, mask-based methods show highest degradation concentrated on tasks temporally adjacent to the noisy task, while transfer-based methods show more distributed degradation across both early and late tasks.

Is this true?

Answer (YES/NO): NO